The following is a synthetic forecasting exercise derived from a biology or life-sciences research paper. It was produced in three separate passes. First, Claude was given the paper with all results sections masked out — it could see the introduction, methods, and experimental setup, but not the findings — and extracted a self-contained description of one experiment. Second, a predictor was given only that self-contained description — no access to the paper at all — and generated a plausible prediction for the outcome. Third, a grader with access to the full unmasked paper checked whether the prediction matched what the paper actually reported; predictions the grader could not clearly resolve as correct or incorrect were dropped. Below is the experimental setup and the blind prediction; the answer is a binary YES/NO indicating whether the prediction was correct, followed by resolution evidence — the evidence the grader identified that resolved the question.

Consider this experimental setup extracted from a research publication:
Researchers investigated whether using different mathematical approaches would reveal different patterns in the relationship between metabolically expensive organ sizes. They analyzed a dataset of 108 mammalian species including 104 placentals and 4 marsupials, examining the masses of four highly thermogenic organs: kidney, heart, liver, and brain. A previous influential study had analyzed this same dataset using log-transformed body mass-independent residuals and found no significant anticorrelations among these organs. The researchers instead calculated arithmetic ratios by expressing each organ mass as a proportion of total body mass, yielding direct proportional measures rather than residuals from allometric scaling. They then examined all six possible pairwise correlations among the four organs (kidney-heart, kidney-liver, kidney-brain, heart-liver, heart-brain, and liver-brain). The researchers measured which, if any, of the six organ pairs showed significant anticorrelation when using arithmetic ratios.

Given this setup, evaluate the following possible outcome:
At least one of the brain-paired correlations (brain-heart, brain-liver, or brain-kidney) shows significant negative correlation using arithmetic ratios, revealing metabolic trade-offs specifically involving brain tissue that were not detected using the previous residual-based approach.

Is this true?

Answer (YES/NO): NO